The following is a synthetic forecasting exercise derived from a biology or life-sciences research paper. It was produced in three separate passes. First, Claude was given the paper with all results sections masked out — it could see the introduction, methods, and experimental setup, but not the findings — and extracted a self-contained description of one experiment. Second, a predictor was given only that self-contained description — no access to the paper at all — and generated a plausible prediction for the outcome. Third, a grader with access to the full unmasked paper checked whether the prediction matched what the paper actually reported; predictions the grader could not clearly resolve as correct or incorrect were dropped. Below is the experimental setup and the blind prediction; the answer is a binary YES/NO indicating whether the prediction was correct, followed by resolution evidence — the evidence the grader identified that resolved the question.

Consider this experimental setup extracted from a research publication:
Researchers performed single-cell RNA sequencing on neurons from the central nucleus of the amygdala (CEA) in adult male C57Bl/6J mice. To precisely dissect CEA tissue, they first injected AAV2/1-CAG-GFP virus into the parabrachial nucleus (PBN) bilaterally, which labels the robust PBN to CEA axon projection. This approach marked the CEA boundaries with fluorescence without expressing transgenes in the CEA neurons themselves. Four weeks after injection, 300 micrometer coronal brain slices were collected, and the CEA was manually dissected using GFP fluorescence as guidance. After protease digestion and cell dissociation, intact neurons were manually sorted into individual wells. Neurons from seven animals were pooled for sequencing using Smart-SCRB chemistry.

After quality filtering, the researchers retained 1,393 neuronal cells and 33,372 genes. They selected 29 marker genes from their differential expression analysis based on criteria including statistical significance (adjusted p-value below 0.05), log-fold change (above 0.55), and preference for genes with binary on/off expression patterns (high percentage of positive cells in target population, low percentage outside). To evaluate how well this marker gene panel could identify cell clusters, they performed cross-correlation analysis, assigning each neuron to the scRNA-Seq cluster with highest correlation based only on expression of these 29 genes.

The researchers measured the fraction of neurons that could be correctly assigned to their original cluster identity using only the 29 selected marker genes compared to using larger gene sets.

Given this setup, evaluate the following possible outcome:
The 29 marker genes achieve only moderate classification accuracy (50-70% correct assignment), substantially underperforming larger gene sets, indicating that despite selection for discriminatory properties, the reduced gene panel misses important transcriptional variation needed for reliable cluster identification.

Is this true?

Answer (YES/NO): NO